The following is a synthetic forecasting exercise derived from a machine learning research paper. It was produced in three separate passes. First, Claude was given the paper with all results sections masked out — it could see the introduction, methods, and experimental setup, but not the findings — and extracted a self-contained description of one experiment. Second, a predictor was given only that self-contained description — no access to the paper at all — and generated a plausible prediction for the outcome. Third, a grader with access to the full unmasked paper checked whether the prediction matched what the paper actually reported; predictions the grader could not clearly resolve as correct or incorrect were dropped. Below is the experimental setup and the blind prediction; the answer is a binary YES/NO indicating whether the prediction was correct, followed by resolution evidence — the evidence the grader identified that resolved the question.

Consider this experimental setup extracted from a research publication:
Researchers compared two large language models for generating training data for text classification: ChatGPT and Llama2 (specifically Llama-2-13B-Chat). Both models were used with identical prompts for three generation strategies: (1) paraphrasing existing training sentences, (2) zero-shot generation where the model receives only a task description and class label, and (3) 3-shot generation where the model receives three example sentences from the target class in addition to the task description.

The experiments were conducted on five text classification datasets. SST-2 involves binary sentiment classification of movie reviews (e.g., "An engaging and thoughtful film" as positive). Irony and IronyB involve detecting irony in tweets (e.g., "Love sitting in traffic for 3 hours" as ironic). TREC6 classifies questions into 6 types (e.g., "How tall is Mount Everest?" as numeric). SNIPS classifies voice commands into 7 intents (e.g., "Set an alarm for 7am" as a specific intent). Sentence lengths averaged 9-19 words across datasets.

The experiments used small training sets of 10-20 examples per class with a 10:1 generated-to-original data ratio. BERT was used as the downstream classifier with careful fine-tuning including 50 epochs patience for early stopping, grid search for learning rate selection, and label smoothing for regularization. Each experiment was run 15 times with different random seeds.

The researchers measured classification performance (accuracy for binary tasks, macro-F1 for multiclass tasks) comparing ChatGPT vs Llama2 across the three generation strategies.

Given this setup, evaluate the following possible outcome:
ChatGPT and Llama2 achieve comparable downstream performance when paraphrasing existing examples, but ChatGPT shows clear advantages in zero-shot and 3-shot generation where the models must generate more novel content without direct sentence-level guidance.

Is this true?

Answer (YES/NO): YES